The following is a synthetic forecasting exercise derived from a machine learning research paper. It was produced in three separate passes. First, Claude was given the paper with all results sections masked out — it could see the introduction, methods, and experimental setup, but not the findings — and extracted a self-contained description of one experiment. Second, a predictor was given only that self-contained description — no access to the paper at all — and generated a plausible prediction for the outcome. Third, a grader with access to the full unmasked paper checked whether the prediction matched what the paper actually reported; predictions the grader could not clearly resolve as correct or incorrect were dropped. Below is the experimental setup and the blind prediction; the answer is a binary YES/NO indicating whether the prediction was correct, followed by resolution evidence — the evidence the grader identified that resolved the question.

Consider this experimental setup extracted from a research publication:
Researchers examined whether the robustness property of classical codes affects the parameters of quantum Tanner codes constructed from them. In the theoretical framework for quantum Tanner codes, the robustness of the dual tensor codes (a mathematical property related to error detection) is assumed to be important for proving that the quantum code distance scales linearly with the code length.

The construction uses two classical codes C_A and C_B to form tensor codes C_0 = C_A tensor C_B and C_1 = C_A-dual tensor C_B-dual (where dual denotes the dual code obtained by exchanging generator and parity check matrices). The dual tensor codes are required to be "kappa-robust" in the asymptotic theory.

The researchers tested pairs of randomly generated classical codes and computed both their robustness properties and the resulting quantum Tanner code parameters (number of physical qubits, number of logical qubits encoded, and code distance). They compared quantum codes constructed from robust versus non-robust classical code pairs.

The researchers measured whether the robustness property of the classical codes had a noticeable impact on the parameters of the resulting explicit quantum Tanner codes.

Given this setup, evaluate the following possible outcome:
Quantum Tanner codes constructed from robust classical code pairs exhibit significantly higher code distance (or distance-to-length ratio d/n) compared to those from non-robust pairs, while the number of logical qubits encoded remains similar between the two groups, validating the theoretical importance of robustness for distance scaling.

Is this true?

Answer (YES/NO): NO